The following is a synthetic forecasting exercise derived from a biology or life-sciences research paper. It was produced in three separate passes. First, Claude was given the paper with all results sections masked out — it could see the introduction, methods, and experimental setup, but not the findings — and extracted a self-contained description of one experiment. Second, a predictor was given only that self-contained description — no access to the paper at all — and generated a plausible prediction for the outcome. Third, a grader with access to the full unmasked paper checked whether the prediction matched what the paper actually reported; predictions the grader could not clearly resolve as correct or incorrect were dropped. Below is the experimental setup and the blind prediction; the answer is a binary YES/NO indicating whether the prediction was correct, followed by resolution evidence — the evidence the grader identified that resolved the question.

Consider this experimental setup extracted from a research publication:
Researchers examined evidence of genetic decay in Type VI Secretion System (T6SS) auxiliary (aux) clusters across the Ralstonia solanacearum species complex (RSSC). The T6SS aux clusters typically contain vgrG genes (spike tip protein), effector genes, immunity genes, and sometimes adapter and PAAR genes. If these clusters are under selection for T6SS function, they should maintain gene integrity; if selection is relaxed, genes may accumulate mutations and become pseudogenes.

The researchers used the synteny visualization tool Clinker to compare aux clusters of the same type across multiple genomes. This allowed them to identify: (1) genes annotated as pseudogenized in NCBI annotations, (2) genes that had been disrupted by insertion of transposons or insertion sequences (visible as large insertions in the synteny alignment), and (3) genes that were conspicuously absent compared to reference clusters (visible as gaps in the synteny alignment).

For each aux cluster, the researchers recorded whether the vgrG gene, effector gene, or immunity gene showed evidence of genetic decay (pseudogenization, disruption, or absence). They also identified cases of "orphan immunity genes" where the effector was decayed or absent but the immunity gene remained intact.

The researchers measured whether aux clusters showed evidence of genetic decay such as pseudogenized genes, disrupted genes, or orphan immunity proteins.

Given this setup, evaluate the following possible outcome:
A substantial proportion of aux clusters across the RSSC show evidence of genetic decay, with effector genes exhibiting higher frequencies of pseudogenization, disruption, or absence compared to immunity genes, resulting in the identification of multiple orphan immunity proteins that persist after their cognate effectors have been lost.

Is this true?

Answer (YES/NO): YES